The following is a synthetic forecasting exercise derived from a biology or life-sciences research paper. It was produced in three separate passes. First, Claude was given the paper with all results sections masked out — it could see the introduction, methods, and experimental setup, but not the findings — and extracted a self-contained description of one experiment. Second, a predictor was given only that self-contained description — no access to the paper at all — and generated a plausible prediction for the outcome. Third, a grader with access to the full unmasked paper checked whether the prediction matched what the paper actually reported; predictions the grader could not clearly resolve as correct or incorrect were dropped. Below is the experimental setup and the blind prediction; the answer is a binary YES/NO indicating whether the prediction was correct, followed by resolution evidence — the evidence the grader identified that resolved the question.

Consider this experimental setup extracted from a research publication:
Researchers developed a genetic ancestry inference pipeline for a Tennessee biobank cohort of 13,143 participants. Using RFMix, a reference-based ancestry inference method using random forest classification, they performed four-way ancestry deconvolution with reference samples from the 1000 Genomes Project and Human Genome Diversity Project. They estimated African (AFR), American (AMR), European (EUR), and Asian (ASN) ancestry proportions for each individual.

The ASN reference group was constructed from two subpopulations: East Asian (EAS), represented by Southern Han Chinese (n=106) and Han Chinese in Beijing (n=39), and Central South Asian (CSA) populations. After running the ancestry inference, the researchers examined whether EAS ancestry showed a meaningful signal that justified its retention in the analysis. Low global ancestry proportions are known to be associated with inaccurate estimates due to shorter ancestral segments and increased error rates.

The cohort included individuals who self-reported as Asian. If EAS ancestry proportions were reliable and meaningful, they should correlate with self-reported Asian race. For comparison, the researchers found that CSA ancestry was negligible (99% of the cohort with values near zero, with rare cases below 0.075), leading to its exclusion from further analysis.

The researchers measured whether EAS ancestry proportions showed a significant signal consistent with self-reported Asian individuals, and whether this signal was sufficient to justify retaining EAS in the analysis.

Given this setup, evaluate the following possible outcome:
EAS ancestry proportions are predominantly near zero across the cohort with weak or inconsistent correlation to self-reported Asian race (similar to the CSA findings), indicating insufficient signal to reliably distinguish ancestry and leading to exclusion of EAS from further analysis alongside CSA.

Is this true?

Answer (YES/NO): NO